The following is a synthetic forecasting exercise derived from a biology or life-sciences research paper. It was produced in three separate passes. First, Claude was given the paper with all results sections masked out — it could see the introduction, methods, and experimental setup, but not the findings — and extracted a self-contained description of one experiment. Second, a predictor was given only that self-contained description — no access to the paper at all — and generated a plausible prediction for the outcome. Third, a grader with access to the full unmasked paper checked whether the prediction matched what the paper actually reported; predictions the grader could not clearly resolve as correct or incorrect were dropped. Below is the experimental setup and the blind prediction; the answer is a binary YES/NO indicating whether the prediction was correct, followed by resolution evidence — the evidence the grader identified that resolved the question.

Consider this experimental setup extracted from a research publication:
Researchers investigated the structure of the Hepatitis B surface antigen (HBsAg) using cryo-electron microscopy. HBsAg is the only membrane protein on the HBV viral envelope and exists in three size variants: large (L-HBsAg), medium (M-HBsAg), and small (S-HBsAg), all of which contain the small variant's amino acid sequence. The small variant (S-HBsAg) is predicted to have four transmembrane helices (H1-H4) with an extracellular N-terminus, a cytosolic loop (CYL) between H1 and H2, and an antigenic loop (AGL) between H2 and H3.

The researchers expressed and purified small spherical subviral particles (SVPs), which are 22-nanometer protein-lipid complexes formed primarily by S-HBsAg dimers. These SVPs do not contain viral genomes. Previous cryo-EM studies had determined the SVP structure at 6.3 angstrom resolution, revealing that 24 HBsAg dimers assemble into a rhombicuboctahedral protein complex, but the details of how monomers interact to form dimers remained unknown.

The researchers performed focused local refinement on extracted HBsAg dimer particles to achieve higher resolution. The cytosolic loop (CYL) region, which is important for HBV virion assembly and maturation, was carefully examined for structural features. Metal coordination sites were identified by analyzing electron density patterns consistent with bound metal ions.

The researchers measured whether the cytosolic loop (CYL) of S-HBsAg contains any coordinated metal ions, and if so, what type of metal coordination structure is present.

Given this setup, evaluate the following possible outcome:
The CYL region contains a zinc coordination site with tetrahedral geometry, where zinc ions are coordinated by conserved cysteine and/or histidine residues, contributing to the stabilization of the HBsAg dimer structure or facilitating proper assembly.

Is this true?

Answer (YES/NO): YES